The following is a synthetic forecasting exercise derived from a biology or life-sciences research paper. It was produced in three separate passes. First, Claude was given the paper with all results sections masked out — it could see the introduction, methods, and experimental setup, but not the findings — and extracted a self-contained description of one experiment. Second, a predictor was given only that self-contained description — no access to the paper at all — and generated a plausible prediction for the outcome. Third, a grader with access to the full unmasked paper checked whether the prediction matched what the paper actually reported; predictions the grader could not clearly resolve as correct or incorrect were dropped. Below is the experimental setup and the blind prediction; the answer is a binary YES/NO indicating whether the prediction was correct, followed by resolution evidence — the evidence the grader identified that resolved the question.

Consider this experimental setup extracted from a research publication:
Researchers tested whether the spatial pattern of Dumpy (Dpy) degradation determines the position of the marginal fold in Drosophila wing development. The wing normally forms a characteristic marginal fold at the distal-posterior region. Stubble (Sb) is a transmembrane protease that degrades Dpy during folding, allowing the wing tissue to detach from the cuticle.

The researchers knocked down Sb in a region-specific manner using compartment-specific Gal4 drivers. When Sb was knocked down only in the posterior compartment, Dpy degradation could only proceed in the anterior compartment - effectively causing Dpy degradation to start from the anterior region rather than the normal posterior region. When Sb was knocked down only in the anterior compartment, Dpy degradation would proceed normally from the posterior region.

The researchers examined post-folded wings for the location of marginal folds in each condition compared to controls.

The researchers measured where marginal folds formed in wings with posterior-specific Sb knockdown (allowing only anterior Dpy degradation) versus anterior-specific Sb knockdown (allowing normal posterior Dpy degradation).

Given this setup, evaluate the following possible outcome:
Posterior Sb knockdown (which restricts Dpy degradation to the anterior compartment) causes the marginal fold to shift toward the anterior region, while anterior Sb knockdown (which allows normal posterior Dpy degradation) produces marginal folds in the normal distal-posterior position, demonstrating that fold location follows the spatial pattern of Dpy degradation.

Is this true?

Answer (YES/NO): YES